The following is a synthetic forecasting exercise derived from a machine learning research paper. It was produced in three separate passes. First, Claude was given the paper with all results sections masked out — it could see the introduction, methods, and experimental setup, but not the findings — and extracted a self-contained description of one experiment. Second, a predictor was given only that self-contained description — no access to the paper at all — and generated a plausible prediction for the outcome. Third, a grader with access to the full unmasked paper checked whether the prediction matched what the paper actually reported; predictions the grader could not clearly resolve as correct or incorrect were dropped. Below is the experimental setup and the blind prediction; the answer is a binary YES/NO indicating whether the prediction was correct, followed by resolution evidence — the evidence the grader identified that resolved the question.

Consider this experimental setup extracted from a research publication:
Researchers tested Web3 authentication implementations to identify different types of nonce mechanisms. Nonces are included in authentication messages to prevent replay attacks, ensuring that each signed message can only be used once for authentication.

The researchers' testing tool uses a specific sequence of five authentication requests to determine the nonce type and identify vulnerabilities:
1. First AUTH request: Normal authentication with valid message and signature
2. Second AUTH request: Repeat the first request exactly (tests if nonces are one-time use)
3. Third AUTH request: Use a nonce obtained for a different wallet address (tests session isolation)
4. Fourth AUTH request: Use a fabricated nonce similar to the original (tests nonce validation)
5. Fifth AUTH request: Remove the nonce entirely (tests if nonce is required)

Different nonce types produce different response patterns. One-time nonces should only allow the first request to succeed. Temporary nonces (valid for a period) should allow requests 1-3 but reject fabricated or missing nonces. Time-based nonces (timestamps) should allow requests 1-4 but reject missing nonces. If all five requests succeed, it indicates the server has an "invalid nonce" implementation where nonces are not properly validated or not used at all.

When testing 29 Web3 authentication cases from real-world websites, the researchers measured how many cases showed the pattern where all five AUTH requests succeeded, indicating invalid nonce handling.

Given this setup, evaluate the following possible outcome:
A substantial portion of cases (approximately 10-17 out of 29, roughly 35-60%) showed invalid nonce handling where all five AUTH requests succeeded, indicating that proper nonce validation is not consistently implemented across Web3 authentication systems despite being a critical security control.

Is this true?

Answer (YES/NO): NO